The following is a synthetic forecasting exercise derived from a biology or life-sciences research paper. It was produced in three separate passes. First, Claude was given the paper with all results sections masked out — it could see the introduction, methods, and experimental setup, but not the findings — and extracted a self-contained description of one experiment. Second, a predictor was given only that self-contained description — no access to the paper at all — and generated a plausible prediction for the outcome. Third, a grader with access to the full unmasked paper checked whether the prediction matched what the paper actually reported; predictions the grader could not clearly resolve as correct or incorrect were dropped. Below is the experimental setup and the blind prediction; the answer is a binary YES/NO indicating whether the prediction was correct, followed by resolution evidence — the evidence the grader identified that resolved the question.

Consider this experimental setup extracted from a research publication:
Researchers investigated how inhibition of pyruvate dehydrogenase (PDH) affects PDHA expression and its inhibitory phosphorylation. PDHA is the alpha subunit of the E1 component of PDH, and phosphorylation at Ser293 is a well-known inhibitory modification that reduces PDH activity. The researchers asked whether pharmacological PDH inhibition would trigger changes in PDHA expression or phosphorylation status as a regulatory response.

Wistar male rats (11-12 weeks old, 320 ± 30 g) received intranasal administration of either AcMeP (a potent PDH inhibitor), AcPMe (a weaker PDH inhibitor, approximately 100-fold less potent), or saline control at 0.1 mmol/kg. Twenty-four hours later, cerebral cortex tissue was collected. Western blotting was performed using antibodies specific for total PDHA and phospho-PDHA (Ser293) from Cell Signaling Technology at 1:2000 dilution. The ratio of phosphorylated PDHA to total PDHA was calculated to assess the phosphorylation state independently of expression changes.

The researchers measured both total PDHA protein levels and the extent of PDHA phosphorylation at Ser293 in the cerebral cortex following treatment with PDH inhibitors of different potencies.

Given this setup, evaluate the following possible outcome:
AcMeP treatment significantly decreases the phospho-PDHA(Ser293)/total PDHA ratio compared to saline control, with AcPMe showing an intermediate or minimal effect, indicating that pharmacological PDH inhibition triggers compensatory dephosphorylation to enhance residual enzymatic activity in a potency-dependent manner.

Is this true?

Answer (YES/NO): NO